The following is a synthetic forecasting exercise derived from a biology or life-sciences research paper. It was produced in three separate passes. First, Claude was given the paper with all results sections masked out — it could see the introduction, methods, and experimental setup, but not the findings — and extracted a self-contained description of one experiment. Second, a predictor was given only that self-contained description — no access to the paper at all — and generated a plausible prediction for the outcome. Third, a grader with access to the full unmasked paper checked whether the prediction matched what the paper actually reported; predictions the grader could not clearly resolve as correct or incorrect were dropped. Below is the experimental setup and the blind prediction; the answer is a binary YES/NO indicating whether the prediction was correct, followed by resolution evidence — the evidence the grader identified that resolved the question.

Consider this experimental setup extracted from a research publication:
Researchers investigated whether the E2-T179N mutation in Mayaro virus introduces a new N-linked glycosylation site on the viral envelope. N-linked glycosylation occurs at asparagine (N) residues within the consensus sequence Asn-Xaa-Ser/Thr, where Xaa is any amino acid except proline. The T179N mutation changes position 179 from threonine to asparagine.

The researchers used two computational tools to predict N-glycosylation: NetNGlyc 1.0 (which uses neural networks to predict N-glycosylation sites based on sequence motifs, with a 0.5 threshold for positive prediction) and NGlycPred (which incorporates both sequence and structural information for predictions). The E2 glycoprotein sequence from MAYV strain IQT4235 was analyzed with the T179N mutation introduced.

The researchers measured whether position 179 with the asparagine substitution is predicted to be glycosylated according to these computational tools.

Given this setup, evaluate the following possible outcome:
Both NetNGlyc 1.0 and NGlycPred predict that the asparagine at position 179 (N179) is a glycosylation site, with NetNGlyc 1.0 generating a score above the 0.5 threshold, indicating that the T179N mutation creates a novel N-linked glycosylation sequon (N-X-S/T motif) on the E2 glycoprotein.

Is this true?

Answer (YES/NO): NO